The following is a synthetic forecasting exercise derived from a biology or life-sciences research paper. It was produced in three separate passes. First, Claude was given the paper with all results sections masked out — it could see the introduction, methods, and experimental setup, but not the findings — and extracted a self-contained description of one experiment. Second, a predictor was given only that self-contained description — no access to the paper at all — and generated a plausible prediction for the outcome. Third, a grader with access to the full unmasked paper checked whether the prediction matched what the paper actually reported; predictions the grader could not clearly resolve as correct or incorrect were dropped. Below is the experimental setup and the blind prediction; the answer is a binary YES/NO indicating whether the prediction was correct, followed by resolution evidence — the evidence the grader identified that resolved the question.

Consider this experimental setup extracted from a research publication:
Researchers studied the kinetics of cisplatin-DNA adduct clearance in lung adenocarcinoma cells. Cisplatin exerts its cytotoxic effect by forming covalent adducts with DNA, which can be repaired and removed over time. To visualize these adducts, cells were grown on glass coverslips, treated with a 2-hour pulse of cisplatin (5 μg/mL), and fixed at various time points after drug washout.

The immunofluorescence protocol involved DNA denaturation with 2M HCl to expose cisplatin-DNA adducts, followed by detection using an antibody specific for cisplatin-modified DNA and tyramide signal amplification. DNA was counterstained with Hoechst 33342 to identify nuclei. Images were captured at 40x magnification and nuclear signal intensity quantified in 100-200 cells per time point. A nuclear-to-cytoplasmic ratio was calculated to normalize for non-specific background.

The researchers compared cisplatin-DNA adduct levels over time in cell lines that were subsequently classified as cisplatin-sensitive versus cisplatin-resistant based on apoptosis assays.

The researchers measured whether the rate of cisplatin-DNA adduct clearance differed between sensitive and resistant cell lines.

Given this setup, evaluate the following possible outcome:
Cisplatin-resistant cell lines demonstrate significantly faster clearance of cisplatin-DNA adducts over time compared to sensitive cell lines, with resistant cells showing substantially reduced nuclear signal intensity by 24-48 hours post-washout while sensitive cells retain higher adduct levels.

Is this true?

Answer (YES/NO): NO